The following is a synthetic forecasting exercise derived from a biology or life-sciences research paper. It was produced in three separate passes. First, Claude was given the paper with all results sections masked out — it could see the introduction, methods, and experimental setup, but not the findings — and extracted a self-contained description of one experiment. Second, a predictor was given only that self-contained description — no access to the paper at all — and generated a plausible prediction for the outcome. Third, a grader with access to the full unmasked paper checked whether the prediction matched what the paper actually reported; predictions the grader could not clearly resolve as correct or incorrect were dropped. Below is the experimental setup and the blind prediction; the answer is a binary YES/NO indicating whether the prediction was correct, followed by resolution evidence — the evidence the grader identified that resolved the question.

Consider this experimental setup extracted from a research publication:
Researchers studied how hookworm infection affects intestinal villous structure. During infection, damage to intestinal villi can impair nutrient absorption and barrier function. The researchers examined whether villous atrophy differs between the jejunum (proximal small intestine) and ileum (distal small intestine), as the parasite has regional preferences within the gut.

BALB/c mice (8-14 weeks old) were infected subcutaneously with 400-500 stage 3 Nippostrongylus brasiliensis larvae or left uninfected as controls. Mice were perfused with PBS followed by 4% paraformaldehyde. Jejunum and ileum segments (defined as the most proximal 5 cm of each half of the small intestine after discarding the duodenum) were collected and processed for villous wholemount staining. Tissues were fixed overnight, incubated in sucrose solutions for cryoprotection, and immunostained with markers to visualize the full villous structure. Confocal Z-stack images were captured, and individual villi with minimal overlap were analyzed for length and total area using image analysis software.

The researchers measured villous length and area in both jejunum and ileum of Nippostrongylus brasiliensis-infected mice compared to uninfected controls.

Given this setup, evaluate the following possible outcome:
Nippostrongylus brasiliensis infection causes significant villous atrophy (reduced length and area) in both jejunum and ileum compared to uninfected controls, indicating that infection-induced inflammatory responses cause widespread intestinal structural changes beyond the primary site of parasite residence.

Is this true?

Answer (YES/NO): NO